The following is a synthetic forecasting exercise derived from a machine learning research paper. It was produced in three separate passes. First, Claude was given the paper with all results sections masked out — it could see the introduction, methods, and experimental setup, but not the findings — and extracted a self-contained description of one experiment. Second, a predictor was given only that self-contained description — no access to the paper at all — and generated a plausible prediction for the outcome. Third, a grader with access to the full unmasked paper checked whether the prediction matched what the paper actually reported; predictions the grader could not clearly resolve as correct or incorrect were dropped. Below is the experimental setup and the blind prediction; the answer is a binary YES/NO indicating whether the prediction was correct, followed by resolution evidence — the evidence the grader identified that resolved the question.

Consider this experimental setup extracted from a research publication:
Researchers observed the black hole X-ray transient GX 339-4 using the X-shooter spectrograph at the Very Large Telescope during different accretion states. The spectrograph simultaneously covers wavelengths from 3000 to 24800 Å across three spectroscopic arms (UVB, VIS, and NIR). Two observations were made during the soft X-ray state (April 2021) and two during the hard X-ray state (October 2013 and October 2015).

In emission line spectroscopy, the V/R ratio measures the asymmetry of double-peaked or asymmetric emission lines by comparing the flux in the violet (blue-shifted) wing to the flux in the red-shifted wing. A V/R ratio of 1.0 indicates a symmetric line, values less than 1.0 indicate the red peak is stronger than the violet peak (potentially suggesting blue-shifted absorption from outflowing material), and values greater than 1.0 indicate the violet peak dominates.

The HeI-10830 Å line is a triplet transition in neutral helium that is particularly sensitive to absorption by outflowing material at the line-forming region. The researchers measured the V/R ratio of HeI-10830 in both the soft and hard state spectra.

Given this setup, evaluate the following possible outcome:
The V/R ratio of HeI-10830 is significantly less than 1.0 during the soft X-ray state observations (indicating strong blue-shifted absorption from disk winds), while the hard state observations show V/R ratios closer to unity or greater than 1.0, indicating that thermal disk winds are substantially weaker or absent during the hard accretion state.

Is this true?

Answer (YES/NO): NO